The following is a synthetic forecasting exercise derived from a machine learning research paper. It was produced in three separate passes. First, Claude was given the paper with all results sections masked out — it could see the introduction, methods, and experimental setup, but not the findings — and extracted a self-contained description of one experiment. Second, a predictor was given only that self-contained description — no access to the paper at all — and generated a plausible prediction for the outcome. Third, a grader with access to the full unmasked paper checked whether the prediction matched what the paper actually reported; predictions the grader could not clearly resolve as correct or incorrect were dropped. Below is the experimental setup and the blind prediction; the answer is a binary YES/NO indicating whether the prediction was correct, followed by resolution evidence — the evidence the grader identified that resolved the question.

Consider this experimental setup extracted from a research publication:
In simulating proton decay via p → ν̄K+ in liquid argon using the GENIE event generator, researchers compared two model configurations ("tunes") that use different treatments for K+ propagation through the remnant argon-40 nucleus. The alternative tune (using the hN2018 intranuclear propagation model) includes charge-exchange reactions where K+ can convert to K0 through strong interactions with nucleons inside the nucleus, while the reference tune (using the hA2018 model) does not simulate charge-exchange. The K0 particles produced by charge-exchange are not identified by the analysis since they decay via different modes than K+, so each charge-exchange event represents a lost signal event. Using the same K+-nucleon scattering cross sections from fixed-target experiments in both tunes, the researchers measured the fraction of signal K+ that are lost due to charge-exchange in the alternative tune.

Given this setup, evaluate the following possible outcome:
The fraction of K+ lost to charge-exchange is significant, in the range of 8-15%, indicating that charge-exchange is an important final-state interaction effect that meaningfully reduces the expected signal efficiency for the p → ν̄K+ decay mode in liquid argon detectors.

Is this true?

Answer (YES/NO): YES